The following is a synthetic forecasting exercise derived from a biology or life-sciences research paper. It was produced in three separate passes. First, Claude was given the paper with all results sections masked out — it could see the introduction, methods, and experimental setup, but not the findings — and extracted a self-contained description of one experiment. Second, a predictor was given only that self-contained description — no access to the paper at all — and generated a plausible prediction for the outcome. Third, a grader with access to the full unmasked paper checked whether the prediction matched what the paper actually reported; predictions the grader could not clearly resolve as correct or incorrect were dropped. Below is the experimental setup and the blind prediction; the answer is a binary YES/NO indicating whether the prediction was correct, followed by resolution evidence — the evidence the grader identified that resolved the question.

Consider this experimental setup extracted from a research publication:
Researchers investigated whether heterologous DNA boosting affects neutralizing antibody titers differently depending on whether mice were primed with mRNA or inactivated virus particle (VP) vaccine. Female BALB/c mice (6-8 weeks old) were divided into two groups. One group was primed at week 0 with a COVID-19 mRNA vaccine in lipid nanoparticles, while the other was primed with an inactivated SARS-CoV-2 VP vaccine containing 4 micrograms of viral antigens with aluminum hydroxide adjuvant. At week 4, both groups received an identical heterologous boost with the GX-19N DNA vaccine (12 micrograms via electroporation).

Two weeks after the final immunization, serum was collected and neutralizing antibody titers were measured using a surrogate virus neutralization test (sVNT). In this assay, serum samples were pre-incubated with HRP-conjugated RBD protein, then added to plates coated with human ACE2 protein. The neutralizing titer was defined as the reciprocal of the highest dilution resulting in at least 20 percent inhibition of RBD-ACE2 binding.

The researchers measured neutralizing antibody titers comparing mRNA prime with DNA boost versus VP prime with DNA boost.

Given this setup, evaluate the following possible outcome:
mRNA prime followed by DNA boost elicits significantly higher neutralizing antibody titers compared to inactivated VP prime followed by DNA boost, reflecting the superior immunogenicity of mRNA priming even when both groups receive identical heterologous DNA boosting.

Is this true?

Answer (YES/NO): NO